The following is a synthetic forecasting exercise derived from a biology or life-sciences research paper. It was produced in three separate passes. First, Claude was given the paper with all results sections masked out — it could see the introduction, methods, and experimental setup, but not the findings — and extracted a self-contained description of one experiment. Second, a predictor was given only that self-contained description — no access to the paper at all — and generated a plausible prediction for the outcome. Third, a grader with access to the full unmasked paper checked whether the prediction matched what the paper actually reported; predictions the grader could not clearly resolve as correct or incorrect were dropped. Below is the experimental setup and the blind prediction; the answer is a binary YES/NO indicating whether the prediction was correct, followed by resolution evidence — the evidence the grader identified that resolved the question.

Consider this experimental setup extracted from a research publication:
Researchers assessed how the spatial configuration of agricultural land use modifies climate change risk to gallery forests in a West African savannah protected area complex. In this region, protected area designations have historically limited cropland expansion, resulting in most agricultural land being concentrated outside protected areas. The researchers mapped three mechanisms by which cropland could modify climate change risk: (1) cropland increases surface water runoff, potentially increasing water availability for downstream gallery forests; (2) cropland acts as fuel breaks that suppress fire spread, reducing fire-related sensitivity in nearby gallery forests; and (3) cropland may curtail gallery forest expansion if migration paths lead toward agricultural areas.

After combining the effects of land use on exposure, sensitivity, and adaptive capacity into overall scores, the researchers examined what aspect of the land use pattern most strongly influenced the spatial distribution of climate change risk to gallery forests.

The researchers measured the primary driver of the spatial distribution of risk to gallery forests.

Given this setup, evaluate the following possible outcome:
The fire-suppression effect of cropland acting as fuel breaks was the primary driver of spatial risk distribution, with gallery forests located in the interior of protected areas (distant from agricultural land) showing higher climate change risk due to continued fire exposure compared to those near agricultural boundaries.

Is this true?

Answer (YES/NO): NO